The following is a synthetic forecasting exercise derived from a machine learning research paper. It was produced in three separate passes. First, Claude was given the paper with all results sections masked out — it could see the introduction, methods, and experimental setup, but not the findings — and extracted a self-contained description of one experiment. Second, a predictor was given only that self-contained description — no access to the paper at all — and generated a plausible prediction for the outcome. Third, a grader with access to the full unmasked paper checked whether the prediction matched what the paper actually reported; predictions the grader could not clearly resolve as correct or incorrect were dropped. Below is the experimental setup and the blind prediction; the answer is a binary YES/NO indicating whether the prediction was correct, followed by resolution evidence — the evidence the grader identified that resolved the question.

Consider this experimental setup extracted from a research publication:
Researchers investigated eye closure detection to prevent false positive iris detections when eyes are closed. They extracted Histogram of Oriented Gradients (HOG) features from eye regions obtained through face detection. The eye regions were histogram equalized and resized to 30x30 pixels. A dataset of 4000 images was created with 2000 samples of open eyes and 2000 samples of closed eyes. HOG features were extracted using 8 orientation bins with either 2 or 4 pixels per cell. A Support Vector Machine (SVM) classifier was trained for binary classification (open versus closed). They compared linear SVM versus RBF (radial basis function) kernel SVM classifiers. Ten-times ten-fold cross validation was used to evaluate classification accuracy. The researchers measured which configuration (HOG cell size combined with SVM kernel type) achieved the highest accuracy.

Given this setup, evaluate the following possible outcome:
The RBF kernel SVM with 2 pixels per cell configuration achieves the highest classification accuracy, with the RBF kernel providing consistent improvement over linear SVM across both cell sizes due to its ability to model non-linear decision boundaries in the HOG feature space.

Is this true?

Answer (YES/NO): NO